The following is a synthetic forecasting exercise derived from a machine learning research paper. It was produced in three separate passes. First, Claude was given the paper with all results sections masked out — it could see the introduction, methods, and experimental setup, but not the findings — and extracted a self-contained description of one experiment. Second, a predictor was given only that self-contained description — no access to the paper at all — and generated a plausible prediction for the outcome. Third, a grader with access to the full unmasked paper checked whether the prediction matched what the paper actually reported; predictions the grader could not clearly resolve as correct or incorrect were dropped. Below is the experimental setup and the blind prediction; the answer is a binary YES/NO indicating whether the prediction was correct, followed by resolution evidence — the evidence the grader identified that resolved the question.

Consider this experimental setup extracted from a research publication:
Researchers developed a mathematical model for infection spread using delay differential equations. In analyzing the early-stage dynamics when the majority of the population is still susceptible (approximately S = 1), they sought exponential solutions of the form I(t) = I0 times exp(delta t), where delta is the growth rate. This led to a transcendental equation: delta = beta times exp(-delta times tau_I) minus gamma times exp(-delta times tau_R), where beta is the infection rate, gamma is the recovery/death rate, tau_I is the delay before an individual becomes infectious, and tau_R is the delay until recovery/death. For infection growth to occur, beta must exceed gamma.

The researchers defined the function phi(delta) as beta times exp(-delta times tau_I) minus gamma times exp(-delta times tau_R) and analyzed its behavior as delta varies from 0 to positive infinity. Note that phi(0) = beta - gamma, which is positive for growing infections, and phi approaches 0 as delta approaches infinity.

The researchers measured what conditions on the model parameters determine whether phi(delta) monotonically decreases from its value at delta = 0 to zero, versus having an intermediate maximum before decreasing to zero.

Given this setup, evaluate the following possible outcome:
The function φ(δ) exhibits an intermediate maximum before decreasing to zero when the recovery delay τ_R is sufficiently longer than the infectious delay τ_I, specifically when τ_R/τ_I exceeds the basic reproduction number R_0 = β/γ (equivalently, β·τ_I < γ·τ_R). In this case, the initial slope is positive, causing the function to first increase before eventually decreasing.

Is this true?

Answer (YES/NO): YES